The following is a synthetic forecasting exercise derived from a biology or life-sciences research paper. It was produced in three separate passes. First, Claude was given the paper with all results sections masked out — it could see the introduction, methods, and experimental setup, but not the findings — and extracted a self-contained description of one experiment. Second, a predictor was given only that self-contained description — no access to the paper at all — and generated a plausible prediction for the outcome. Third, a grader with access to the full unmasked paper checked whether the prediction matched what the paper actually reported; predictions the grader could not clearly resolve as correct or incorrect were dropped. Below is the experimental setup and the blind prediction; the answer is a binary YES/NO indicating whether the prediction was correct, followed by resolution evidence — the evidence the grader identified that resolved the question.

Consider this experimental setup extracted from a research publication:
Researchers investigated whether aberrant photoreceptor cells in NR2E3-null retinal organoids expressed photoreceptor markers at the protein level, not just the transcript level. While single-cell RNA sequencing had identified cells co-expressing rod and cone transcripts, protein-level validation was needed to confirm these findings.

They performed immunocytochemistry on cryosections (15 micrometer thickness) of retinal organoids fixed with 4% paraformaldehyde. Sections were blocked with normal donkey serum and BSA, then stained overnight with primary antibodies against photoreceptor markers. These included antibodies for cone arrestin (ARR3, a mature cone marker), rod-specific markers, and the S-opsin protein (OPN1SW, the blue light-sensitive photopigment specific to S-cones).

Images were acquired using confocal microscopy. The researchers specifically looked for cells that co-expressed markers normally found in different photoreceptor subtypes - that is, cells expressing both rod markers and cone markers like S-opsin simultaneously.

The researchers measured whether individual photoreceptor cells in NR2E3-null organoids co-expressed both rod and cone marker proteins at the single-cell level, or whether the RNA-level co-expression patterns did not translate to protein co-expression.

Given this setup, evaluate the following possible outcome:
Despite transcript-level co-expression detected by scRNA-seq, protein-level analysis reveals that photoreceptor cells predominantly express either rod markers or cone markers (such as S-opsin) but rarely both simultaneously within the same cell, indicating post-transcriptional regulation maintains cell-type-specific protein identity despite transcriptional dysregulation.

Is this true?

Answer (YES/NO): NO